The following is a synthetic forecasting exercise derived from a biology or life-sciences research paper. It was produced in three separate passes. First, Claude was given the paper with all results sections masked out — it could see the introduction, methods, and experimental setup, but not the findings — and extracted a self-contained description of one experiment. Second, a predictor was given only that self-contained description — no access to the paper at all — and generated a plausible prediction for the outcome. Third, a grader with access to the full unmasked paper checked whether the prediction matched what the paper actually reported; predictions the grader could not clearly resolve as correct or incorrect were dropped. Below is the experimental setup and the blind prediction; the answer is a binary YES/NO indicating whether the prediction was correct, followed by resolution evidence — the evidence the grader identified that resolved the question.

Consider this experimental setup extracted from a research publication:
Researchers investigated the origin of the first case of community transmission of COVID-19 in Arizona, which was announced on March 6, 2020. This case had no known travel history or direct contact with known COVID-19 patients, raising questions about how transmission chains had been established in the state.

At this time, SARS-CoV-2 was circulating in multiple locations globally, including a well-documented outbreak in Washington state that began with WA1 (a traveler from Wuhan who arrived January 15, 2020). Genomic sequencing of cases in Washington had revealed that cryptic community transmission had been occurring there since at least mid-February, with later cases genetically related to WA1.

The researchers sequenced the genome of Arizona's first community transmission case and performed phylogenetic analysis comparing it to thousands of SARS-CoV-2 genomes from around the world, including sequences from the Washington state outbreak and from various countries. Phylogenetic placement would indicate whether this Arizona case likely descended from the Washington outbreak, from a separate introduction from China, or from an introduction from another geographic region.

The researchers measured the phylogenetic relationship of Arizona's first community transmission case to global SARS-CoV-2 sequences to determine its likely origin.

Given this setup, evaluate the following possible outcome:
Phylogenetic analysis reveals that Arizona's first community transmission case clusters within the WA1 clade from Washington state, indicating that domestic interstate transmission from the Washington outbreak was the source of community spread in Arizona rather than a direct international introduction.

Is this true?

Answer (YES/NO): YES